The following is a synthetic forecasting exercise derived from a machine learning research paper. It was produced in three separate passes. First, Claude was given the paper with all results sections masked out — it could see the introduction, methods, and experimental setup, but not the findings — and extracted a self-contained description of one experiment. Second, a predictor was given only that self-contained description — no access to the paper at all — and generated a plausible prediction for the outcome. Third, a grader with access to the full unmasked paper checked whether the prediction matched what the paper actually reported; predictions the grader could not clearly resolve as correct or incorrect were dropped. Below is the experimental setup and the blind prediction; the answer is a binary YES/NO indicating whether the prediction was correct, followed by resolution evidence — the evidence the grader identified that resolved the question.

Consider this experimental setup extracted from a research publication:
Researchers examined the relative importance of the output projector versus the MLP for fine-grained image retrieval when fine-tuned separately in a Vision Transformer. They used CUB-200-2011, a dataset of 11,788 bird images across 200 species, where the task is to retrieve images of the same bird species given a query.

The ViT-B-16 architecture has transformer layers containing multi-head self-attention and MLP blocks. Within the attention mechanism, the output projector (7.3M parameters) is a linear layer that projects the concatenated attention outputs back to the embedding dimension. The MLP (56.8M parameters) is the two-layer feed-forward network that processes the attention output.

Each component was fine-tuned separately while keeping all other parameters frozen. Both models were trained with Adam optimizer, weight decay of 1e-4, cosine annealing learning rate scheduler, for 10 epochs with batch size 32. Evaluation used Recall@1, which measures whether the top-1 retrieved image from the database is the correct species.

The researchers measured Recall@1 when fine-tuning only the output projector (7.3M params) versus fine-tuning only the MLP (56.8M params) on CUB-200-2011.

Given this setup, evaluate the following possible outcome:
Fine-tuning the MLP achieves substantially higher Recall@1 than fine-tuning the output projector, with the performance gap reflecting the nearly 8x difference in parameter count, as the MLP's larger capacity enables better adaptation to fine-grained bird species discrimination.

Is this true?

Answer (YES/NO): NO